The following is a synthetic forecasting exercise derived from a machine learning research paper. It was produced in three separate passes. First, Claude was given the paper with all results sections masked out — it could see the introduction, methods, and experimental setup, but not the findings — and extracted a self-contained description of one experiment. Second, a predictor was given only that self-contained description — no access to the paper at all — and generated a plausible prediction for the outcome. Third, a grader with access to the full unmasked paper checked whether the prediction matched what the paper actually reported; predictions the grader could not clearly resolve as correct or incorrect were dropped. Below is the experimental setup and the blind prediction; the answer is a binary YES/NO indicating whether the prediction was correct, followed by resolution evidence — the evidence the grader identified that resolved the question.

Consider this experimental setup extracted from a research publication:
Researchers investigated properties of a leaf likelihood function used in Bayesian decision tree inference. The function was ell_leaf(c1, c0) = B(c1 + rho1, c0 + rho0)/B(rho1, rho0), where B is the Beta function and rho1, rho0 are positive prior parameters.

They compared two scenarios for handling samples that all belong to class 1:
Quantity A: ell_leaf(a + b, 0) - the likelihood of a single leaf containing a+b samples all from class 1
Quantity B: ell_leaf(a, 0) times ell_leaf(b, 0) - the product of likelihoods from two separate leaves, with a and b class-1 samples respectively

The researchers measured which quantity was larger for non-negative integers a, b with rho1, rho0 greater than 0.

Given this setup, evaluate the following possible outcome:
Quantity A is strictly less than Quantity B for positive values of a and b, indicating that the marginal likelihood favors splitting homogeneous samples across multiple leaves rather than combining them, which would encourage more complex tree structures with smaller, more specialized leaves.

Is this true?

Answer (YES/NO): NO